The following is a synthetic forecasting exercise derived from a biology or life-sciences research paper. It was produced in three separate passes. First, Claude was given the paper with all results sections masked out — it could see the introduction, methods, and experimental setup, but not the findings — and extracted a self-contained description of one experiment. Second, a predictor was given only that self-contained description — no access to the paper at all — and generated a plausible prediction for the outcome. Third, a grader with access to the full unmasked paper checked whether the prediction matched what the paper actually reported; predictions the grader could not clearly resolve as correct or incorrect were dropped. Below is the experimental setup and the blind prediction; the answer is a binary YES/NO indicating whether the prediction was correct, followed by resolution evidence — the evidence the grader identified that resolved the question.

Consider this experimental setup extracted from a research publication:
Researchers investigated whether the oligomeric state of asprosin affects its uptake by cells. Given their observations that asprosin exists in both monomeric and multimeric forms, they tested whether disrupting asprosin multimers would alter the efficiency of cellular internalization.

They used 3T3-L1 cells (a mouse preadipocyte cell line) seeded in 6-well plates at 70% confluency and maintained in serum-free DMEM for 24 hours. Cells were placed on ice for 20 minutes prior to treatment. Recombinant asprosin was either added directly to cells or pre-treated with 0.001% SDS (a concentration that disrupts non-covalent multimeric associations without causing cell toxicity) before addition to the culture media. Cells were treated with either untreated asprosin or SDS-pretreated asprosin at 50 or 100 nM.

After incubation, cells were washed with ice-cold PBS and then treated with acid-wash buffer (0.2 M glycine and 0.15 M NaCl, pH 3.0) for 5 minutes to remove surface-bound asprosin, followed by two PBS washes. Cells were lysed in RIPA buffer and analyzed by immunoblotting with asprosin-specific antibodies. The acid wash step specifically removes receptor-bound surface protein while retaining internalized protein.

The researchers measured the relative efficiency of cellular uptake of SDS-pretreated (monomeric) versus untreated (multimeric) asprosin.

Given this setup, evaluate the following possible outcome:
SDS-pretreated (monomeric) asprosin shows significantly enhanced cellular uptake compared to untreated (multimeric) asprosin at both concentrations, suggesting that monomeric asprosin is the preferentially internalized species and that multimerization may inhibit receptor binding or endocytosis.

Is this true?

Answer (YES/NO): YES